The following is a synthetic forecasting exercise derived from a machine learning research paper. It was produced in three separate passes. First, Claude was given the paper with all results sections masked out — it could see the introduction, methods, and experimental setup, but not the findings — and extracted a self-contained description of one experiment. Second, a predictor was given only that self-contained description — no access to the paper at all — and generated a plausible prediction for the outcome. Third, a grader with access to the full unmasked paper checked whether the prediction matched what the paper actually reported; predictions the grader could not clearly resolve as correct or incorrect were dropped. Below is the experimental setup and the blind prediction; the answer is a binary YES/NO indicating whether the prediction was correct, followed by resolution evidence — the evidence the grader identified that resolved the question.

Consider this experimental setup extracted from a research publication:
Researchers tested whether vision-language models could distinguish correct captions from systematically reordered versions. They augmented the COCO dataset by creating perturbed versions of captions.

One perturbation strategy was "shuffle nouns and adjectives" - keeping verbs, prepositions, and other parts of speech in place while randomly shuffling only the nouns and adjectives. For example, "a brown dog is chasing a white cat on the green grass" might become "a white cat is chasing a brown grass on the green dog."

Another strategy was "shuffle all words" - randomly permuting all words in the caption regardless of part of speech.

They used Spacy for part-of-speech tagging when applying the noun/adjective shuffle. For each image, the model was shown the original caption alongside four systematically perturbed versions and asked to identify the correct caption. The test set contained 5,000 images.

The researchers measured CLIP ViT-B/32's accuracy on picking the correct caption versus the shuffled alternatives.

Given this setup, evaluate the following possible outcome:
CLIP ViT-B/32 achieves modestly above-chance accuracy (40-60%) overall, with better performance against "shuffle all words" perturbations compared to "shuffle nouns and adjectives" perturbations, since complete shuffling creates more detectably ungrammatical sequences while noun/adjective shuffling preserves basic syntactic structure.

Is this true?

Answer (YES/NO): NO